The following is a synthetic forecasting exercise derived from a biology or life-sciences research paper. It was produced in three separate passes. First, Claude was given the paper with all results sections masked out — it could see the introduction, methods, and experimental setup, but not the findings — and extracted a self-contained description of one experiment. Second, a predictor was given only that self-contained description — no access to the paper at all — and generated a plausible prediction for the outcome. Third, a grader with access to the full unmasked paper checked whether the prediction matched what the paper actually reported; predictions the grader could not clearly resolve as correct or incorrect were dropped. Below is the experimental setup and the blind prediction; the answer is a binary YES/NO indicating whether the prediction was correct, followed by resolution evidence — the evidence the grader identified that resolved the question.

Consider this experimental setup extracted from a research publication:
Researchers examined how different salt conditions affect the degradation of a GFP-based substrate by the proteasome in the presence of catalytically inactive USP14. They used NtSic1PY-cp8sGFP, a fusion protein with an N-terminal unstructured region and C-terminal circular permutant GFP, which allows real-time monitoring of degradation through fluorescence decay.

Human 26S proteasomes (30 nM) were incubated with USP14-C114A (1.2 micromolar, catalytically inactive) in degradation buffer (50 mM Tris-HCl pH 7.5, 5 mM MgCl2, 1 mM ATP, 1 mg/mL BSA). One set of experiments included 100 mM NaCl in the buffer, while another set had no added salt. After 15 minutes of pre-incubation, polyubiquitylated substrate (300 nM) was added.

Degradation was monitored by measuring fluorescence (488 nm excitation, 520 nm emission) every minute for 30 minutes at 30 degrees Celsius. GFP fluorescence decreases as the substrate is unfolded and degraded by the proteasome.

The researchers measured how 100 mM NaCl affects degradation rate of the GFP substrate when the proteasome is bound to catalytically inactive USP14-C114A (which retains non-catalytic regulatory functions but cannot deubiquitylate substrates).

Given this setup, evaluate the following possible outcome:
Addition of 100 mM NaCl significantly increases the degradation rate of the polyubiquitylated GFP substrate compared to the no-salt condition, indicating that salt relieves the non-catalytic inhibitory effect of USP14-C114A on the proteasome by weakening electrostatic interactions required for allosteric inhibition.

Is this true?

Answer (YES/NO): YES